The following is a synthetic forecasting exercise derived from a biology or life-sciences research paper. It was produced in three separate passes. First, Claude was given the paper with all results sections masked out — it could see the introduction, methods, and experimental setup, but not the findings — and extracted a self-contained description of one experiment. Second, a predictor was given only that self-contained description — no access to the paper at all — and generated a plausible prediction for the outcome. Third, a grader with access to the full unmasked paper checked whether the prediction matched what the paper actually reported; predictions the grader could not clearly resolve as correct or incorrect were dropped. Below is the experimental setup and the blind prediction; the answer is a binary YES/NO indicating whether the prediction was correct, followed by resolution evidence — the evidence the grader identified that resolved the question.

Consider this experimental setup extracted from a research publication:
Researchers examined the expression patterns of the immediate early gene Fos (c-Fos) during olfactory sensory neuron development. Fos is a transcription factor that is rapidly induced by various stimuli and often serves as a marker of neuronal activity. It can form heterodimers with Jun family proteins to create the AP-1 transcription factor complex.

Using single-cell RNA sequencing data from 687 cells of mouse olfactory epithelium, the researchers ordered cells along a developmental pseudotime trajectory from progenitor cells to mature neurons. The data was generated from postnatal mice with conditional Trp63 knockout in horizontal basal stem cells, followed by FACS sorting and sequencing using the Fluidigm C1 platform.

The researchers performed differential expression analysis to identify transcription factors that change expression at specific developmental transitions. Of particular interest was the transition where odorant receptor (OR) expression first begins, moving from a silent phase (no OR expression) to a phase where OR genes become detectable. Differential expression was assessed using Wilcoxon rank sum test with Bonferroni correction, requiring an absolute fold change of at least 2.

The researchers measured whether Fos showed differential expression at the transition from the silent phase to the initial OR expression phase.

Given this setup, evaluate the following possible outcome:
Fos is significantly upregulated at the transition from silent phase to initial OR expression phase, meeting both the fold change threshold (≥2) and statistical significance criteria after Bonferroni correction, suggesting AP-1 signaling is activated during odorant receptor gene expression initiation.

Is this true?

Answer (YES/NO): NO